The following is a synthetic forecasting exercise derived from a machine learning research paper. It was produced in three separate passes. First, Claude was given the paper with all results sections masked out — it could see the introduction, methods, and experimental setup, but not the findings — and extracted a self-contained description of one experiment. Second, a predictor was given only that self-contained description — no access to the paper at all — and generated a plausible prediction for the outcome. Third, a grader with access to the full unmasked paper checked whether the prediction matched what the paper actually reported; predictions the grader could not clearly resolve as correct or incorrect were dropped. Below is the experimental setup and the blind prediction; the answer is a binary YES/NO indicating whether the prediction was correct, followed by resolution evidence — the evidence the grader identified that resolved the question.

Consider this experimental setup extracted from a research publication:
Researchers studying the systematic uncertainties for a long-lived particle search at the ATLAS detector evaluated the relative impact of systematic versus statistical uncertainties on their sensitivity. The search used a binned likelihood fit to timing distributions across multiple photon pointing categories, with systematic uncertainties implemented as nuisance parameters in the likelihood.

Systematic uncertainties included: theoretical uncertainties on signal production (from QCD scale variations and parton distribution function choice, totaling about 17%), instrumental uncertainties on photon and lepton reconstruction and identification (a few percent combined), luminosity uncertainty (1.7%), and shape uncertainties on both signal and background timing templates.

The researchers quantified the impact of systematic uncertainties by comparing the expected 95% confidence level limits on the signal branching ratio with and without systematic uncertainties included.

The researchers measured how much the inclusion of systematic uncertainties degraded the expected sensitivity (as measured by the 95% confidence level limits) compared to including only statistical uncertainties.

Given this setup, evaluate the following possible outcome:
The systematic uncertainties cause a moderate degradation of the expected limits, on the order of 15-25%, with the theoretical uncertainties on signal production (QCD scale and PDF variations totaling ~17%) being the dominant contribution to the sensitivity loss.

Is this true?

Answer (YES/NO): NO